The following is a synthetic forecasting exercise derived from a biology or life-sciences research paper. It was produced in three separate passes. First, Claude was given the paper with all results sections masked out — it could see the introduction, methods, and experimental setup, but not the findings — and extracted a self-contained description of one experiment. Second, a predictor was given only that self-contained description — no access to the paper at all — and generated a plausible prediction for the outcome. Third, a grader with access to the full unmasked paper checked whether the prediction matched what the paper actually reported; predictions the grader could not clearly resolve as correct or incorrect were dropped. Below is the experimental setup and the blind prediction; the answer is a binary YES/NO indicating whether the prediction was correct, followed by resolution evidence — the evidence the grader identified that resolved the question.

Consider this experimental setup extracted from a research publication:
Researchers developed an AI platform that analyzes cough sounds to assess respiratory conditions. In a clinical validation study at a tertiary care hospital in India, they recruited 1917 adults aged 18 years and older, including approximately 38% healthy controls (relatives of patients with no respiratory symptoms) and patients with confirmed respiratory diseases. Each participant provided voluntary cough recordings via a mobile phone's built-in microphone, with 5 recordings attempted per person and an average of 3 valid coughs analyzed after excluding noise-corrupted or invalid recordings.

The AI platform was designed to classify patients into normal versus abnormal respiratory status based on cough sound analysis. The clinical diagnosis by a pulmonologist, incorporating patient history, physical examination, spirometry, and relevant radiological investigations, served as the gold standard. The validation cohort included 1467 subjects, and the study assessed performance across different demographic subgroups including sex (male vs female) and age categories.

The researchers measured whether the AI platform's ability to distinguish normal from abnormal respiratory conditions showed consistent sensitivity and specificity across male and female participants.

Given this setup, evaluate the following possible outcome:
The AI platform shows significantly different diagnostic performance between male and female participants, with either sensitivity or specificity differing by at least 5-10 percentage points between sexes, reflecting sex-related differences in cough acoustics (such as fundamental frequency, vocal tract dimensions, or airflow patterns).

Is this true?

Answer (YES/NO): NO